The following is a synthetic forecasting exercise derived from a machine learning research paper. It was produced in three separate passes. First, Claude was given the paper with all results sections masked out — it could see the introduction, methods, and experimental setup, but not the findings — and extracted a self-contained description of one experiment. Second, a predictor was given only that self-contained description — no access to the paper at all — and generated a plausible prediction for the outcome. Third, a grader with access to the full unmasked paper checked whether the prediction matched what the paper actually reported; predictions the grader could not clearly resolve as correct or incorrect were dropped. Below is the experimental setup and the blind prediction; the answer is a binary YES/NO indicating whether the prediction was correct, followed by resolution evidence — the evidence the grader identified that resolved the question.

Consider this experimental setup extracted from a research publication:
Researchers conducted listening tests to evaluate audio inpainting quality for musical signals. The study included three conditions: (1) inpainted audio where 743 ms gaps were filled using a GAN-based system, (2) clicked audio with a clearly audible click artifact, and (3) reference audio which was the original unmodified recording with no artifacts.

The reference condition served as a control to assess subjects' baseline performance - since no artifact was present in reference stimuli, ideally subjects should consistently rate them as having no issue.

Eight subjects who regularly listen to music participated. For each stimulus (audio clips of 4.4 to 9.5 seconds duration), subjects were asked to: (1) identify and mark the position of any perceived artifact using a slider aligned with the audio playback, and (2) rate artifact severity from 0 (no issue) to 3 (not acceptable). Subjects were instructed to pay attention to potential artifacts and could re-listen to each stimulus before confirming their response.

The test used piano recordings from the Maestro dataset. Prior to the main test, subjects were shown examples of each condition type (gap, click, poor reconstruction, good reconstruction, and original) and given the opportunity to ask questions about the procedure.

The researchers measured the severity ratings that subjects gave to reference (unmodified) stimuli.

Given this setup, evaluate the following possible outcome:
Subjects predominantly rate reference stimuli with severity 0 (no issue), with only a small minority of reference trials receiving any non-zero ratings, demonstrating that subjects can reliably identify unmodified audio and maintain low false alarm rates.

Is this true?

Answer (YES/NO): NO